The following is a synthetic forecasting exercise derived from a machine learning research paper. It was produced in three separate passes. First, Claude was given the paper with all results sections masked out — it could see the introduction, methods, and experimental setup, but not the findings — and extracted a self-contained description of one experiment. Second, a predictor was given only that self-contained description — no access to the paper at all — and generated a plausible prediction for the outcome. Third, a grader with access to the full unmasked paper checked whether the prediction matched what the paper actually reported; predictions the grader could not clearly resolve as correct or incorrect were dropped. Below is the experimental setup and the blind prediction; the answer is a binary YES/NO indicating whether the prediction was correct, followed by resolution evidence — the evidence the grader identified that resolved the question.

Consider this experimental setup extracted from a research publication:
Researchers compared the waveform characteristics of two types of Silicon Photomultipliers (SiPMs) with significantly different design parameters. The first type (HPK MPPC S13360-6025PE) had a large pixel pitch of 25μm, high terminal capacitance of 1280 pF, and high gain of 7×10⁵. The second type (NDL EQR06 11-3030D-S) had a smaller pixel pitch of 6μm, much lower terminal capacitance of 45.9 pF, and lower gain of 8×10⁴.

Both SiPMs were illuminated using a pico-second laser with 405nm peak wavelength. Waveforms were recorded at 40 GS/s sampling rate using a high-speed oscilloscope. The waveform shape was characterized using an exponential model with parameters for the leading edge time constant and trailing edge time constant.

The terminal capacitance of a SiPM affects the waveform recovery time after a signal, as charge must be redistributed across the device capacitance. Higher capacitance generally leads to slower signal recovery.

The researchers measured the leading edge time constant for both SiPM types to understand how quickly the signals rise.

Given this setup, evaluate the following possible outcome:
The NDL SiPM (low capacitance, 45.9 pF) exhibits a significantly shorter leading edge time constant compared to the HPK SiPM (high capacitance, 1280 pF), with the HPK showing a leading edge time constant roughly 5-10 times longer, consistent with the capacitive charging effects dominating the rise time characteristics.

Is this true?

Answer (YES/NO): NO